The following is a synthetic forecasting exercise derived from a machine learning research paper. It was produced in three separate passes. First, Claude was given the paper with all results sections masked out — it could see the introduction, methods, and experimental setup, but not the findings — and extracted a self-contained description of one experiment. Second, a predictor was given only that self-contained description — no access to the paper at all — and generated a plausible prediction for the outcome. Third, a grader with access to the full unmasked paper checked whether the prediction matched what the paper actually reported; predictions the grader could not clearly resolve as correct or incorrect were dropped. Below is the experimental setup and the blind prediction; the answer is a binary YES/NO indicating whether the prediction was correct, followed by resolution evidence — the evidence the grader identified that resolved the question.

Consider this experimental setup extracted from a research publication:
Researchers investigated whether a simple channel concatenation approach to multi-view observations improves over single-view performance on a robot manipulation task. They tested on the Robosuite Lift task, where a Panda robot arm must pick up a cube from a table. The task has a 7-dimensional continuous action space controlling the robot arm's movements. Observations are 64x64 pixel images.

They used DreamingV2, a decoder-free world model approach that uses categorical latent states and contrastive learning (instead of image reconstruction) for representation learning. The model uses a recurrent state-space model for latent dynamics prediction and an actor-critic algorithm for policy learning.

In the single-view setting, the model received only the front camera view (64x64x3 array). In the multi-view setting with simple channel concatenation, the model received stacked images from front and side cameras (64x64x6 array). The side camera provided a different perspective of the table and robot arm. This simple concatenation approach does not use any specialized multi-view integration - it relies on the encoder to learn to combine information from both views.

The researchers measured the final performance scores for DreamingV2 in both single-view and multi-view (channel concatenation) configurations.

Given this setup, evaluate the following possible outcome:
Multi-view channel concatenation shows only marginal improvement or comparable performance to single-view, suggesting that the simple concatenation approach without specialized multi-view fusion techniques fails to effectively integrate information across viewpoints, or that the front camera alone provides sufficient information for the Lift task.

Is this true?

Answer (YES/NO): NO